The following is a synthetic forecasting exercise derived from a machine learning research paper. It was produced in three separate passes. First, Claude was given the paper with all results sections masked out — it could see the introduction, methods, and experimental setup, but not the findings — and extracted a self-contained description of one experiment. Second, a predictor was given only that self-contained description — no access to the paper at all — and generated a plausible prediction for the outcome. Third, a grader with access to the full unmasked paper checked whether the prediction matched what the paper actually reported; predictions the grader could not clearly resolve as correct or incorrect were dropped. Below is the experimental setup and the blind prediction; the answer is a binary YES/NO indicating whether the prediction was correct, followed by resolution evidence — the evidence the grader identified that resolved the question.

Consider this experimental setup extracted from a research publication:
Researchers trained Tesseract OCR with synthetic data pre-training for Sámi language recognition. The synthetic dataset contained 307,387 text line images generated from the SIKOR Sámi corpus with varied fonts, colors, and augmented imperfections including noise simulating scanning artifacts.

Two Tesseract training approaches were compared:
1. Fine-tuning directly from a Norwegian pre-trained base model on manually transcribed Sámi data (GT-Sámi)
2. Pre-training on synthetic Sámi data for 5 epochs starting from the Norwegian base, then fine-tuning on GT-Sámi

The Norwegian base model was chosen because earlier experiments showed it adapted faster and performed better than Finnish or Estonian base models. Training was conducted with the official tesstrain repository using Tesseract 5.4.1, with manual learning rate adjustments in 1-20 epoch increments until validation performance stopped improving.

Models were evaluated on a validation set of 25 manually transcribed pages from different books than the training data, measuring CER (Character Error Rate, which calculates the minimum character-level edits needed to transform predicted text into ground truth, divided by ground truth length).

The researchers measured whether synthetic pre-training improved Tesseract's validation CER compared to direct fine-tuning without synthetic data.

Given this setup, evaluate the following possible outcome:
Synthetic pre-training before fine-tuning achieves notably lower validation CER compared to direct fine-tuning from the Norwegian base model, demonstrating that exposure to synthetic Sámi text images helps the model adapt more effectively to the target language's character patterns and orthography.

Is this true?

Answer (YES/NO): YES